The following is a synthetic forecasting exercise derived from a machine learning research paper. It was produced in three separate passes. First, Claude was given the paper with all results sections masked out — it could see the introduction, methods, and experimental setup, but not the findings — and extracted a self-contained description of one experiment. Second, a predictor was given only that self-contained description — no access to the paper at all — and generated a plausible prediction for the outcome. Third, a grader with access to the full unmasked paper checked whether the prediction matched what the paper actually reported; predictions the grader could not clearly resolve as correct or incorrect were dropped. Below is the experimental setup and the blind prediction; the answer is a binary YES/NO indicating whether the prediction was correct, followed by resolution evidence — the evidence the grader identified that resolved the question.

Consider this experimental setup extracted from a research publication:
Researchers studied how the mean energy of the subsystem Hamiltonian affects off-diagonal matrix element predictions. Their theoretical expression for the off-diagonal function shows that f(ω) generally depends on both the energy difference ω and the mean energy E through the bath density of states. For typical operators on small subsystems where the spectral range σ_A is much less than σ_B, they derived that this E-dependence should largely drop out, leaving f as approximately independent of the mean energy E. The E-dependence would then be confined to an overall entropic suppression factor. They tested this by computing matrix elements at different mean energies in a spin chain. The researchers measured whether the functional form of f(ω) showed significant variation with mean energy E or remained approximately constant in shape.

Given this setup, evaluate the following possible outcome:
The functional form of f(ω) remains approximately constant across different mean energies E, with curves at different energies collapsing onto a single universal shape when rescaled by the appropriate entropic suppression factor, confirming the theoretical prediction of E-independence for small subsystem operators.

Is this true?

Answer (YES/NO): YES